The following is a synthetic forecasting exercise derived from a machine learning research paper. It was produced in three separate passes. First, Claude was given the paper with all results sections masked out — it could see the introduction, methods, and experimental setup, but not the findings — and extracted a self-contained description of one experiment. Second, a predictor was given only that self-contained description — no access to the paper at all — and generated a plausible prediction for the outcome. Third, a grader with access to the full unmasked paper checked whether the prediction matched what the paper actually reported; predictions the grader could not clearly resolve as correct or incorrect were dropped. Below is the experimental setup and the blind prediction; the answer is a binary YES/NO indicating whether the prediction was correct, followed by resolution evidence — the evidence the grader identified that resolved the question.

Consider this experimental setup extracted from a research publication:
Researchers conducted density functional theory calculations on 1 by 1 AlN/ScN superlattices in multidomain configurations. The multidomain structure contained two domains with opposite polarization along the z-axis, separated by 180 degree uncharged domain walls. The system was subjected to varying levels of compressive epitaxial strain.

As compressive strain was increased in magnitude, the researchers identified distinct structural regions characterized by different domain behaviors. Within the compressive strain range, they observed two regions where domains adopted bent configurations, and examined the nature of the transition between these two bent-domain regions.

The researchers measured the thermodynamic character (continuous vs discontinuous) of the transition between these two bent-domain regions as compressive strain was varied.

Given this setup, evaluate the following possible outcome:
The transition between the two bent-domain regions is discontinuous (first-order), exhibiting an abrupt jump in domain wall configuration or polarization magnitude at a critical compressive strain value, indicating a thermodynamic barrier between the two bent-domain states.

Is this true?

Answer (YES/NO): YES